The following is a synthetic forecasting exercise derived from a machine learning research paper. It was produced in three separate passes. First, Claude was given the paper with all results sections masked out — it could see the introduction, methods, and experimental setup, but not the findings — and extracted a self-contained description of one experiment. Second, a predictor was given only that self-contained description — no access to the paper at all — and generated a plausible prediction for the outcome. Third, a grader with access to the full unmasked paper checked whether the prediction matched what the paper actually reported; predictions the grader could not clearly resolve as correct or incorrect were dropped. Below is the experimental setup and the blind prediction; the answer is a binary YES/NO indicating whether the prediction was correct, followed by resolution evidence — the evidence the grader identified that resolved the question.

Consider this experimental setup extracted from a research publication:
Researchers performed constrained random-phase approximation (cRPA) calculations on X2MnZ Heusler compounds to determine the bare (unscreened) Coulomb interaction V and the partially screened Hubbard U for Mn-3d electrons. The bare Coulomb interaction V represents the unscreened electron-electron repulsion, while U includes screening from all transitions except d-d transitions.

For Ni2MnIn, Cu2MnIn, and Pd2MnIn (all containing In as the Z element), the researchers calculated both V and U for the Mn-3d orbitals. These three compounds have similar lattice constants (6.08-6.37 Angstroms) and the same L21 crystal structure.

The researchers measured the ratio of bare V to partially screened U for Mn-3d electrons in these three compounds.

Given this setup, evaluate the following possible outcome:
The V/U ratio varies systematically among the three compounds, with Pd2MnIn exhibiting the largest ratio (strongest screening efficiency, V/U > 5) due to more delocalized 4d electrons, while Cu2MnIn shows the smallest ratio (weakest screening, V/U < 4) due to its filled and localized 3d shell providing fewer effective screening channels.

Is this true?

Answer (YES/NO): NO